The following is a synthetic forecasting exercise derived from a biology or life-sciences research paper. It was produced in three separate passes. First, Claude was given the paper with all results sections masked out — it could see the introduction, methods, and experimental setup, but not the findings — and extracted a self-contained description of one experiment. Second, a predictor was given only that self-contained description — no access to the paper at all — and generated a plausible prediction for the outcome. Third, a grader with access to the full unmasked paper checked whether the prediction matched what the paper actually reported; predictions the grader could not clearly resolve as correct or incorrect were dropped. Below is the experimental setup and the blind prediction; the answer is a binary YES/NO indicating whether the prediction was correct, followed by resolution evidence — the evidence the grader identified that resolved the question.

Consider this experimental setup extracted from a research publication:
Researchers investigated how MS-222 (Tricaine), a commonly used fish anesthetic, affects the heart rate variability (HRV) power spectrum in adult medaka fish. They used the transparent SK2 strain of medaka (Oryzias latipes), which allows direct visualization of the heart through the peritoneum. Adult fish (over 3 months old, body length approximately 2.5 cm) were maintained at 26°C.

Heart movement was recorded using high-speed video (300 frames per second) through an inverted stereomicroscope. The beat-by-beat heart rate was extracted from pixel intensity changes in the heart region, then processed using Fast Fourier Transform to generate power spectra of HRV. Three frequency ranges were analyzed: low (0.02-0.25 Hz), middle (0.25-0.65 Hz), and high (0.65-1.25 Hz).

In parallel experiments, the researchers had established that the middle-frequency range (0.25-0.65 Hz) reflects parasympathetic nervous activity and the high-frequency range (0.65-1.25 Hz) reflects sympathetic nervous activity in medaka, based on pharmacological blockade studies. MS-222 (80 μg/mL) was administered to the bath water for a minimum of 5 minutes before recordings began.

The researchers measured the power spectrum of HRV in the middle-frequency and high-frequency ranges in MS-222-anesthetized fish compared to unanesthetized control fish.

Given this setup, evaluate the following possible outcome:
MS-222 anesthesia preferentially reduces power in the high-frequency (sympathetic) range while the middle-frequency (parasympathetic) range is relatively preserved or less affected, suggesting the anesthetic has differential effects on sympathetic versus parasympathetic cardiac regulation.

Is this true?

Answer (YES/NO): NO